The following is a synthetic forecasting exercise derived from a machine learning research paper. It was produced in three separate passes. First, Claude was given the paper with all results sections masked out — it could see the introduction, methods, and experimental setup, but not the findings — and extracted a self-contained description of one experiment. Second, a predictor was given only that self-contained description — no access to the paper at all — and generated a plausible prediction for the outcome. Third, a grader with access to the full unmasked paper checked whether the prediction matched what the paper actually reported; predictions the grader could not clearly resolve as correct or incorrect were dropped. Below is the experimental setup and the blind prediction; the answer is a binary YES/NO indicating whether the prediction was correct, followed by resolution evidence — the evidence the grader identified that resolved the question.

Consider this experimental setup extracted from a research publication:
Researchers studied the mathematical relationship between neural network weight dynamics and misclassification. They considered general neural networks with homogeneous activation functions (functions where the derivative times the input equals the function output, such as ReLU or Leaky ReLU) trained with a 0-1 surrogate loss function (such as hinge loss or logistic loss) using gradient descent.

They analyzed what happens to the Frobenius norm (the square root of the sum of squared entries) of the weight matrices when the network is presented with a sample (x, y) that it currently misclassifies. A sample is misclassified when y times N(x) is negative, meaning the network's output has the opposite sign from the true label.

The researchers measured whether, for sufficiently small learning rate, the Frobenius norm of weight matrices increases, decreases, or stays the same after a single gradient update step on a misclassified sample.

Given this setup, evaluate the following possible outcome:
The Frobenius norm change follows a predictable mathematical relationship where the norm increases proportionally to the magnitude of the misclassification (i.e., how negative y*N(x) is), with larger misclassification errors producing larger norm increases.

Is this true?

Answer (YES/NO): NO